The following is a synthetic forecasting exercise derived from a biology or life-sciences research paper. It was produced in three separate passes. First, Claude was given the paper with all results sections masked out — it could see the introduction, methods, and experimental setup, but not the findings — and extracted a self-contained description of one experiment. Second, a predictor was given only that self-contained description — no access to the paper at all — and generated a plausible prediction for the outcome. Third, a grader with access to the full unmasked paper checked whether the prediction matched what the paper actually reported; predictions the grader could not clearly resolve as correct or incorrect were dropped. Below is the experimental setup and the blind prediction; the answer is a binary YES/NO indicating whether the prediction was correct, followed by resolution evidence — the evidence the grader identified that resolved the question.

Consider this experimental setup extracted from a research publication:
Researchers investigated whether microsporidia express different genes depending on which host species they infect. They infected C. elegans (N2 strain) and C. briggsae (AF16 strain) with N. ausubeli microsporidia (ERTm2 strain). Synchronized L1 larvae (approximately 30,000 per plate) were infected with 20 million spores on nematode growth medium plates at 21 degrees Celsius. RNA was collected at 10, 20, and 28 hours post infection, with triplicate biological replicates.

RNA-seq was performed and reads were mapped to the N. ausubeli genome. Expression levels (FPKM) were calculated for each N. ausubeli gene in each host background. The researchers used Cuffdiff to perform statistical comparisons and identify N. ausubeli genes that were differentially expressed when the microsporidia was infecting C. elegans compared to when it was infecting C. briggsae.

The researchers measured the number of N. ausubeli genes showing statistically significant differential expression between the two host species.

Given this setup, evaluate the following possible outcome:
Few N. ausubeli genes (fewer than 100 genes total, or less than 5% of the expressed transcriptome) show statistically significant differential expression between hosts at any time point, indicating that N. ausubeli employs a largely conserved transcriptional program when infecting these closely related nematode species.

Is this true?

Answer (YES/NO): YES